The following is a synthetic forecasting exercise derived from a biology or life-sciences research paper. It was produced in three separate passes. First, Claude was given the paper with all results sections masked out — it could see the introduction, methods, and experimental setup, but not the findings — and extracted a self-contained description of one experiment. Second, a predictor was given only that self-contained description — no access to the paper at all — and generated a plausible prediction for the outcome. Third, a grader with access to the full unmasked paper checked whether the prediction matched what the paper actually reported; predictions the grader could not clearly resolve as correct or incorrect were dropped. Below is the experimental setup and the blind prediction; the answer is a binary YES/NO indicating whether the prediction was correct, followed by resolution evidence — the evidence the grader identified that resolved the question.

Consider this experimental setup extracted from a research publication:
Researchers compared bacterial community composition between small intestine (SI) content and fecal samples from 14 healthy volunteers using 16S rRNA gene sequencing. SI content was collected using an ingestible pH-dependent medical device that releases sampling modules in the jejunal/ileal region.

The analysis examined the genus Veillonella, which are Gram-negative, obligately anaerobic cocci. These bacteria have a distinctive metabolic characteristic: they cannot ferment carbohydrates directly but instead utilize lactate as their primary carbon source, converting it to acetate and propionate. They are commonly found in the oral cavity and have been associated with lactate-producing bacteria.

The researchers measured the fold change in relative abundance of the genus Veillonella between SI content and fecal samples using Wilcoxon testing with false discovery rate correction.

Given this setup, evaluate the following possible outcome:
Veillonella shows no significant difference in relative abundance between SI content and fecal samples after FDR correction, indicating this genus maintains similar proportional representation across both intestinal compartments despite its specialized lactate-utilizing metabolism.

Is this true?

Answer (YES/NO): NO